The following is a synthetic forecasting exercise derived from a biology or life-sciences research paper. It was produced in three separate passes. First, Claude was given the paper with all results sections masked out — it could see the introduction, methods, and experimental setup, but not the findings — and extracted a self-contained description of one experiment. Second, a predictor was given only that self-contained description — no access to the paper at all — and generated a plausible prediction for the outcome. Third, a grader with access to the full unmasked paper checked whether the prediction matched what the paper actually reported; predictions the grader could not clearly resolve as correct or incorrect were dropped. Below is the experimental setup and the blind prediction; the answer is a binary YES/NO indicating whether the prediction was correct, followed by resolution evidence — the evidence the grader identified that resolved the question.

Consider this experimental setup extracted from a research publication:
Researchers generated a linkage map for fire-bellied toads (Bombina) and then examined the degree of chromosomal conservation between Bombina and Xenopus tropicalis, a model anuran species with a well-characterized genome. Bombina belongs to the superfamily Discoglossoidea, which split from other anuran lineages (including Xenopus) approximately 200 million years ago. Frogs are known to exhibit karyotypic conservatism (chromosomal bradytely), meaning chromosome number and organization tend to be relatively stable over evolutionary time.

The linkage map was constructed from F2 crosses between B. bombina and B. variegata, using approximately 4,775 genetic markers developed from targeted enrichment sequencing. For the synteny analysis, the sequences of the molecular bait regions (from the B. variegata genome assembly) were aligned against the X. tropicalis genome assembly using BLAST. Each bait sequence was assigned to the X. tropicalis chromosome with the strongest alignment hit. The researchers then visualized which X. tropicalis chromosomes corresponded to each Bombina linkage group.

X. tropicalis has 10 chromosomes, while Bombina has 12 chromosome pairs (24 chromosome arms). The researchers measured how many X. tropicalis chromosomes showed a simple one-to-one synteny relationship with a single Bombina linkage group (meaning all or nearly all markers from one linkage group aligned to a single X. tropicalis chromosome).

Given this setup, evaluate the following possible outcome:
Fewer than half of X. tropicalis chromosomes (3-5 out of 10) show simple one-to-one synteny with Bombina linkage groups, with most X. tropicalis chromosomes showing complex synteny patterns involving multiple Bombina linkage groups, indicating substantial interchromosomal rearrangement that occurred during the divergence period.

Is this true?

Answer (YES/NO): NO